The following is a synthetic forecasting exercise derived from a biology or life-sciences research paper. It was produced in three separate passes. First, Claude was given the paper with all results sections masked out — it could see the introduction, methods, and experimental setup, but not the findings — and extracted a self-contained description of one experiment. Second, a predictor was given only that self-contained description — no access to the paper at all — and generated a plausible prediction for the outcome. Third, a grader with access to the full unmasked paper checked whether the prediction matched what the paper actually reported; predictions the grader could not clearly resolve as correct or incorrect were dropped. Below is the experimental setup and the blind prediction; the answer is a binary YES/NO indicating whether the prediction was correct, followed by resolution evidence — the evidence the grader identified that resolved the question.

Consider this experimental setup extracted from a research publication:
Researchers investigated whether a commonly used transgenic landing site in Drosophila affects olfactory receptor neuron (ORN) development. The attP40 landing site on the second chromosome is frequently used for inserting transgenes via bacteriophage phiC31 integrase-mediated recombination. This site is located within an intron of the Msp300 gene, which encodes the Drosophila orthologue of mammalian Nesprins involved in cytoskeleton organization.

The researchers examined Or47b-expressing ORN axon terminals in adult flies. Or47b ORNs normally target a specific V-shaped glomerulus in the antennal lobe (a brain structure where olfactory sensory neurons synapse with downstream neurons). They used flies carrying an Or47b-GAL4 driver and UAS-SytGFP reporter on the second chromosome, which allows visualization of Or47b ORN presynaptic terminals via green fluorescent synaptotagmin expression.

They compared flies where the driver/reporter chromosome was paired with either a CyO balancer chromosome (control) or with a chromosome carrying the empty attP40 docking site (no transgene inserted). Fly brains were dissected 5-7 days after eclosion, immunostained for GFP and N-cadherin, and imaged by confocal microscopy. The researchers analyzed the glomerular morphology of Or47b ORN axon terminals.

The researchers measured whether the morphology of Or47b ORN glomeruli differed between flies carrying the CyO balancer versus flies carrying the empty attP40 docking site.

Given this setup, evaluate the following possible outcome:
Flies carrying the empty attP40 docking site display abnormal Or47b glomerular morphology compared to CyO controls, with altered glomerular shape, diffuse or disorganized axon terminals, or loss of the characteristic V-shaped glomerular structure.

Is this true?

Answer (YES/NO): YES